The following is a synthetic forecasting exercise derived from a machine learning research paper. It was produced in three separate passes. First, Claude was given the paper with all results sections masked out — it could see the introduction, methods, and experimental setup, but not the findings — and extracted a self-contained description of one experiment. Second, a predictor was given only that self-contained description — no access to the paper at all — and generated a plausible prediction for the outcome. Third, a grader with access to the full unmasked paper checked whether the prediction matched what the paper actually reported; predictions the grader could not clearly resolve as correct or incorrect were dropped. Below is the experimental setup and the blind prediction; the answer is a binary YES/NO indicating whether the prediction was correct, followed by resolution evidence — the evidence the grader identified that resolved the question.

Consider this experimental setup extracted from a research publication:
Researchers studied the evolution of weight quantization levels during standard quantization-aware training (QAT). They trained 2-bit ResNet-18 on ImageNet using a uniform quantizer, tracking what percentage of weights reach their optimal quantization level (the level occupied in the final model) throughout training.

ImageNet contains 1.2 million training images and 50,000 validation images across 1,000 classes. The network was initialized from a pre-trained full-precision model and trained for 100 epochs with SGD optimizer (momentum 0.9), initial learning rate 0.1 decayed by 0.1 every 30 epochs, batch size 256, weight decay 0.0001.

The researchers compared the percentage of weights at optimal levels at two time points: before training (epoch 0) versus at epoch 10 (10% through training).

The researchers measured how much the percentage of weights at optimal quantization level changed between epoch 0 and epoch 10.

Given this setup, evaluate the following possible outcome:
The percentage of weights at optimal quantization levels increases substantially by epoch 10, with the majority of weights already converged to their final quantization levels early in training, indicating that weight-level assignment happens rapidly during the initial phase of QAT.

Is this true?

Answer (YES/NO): NO